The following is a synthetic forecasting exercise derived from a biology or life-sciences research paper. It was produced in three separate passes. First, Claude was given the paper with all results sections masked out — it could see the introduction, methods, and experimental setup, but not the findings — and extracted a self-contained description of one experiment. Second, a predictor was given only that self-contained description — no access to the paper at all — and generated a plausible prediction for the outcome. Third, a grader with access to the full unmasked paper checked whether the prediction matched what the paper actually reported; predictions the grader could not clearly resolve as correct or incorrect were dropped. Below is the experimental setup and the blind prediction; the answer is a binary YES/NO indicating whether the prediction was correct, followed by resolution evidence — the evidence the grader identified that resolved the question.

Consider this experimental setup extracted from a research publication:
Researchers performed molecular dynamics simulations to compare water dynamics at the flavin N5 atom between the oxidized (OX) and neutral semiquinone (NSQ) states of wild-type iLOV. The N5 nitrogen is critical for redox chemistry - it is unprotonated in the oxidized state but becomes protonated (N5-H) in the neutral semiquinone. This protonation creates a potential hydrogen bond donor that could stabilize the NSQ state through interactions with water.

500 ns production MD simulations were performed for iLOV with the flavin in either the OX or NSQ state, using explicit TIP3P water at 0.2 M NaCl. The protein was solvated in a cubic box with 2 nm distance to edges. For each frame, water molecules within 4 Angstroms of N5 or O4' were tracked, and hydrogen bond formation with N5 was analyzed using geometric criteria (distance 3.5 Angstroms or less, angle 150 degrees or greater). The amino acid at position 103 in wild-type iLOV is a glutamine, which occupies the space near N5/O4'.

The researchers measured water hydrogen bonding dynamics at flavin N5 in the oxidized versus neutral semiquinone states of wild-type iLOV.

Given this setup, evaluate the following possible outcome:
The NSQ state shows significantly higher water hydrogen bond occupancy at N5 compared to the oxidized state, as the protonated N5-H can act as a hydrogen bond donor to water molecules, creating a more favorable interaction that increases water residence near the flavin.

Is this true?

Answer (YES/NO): YES